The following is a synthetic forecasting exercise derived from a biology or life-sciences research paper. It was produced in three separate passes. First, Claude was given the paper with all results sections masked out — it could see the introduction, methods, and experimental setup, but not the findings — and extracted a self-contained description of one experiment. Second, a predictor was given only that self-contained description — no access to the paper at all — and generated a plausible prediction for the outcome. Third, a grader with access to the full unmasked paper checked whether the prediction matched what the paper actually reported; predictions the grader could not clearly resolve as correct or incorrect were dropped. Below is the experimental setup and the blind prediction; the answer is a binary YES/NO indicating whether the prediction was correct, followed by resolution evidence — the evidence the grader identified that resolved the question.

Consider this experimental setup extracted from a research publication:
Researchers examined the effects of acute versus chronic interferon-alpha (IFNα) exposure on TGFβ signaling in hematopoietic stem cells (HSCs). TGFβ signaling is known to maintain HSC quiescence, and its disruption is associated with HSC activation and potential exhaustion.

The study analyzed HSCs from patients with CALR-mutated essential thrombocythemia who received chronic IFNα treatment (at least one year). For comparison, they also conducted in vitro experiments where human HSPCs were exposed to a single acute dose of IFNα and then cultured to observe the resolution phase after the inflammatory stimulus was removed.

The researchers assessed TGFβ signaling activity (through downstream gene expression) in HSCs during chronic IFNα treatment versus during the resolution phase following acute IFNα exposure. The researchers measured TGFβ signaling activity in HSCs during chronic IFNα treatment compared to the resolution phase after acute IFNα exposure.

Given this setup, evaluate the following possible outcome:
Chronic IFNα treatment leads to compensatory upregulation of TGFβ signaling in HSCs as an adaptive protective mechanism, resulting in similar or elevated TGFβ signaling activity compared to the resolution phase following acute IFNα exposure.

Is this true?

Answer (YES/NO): NO